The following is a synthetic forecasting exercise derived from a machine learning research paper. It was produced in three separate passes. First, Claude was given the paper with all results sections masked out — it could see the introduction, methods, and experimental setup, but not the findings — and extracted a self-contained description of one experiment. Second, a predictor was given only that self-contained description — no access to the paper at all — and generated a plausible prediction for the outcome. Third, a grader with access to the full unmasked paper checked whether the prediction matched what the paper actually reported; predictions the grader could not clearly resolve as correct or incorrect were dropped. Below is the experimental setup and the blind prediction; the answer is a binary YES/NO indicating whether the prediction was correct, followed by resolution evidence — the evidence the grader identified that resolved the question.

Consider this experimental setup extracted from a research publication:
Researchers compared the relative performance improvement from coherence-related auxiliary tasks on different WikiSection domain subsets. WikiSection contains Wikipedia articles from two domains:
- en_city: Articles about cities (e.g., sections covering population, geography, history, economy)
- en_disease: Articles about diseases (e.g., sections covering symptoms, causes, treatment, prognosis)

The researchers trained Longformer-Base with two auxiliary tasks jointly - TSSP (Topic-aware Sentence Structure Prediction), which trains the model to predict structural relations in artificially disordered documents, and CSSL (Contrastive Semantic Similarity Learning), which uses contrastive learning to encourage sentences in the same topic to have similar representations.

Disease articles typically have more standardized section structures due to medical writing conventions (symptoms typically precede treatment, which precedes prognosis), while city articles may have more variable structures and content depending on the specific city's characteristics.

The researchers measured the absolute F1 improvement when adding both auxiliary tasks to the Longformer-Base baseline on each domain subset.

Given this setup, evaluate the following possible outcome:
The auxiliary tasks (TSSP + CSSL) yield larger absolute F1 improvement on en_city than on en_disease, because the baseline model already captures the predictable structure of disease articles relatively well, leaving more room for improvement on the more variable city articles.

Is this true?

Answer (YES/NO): NO